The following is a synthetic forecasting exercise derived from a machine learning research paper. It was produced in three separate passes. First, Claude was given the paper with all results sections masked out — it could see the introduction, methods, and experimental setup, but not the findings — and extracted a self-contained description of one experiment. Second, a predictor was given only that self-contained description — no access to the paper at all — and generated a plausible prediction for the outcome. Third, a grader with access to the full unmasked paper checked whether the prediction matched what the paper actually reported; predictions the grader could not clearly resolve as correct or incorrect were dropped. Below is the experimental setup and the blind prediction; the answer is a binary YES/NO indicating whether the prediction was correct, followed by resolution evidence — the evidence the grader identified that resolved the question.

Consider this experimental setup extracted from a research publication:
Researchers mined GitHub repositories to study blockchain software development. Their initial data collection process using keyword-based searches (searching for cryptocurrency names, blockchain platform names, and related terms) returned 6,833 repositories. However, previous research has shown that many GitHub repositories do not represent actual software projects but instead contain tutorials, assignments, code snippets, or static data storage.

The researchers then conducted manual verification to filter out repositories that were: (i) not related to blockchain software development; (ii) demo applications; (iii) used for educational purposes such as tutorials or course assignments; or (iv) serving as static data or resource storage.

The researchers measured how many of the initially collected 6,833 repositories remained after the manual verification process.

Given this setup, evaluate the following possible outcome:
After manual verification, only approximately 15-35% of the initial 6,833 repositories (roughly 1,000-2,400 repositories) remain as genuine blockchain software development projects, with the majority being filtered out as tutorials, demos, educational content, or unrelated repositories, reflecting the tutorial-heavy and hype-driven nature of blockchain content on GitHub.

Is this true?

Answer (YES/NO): NO